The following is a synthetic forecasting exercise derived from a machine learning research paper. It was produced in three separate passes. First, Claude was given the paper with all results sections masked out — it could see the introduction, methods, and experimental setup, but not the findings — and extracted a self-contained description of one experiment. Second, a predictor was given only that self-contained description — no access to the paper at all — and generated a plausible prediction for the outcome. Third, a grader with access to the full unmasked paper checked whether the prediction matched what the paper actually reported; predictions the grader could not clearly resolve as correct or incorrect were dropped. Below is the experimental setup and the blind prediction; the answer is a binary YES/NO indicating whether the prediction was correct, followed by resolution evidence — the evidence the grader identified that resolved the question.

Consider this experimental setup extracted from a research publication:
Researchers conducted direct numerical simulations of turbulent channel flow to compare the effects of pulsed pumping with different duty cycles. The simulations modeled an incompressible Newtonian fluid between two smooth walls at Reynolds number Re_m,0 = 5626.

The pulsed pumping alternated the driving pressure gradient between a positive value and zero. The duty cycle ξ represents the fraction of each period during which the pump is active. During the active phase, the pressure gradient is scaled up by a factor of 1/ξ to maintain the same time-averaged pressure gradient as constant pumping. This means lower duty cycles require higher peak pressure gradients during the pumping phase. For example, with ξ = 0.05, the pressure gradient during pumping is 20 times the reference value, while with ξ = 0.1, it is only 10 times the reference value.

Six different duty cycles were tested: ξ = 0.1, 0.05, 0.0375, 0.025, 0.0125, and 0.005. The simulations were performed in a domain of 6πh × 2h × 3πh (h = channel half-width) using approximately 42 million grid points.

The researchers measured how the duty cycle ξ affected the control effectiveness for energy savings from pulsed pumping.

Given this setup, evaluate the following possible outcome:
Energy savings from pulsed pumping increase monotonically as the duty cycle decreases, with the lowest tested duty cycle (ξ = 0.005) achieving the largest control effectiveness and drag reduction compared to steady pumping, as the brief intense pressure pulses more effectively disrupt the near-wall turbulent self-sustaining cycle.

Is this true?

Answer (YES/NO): NO